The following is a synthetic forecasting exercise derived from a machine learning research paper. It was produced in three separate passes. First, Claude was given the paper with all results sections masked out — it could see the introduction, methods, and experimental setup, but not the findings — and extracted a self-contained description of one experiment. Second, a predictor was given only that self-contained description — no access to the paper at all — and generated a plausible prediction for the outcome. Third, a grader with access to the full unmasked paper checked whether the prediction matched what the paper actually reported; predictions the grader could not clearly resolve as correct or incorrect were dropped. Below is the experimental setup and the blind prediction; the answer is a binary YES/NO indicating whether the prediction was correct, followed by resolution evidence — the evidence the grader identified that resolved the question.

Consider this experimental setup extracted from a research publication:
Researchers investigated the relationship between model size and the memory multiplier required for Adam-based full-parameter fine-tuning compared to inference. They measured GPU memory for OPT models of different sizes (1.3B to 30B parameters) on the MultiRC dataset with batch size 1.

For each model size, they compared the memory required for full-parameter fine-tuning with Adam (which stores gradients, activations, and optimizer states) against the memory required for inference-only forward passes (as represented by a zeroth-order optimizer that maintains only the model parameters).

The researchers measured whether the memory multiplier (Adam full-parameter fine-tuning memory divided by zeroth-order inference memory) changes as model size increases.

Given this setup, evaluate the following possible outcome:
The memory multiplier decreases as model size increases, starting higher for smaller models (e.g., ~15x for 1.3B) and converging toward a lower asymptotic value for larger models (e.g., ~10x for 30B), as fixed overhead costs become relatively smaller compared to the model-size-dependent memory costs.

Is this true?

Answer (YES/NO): NO